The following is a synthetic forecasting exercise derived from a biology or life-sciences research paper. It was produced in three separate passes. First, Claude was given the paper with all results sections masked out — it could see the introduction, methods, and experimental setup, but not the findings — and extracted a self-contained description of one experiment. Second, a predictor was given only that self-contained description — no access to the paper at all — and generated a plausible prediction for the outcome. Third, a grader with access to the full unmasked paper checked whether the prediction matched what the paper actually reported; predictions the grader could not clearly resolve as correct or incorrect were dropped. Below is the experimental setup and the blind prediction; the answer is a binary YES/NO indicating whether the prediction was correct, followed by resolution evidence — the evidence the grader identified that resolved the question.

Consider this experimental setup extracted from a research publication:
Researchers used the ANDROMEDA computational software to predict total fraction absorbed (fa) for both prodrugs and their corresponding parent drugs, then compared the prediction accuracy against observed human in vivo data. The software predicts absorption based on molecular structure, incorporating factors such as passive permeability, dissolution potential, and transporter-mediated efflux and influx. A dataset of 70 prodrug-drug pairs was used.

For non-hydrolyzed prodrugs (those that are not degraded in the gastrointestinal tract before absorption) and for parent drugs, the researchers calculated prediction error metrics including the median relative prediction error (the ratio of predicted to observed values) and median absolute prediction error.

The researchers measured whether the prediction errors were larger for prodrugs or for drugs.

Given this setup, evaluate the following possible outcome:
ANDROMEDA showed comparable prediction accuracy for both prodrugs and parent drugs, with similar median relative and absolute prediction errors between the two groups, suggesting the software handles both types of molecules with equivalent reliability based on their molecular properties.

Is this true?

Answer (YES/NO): YES